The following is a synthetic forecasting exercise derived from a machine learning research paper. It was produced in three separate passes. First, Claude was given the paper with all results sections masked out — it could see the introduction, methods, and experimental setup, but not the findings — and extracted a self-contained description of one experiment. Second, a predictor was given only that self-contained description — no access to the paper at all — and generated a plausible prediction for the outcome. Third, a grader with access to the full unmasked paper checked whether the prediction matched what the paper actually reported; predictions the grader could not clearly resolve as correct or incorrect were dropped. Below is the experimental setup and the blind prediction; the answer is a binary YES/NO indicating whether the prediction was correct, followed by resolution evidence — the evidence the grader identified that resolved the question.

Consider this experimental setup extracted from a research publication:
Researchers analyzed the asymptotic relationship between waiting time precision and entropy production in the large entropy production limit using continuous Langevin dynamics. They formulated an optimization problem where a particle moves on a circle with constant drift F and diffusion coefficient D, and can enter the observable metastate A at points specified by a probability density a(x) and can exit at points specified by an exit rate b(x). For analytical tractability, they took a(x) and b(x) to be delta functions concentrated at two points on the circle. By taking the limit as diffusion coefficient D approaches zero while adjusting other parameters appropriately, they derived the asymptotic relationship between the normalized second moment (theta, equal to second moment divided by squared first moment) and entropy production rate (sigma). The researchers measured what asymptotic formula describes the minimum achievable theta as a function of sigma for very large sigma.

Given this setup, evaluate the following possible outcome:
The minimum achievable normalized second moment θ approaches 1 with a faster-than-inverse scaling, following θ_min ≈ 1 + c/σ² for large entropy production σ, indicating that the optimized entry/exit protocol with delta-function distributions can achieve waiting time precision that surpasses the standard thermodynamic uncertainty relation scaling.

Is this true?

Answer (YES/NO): NO